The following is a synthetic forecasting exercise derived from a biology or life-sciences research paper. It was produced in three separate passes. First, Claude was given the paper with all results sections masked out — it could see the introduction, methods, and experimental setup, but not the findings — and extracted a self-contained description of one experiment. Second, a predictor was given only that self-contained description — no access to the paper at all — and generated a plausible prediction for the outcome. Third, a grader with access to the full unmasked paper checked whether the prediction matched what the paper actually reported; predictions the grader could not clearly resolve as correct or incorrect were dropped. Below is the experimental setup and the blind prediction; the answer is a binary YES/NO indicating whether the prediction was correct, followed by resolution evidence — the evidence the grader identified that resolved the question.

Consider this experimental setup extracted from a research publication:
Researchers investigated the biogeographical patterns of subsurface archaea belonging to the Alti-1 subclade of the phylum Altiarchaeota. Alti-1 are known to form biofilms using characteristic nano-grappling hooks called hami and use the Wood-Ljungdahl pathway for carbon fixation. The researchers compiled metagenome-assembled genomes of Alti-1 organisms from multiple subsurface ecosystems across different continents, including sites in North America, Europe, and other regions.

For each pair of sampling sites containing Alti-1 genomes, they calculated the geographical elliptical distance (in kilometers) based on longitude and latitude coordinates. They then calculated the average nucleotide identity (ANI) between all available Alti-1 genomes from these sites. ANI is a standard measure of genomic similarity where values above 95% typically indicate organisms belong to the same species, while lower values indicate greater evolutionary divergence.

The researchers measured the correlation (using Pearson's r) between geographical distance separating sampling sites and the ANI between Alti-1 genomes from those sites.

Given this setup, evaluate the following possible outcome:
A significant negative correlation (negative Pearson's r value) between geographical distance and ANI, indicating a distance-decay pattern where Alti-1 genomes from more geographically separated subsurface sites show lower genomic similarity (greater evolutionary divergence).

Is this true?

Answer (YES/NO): YES